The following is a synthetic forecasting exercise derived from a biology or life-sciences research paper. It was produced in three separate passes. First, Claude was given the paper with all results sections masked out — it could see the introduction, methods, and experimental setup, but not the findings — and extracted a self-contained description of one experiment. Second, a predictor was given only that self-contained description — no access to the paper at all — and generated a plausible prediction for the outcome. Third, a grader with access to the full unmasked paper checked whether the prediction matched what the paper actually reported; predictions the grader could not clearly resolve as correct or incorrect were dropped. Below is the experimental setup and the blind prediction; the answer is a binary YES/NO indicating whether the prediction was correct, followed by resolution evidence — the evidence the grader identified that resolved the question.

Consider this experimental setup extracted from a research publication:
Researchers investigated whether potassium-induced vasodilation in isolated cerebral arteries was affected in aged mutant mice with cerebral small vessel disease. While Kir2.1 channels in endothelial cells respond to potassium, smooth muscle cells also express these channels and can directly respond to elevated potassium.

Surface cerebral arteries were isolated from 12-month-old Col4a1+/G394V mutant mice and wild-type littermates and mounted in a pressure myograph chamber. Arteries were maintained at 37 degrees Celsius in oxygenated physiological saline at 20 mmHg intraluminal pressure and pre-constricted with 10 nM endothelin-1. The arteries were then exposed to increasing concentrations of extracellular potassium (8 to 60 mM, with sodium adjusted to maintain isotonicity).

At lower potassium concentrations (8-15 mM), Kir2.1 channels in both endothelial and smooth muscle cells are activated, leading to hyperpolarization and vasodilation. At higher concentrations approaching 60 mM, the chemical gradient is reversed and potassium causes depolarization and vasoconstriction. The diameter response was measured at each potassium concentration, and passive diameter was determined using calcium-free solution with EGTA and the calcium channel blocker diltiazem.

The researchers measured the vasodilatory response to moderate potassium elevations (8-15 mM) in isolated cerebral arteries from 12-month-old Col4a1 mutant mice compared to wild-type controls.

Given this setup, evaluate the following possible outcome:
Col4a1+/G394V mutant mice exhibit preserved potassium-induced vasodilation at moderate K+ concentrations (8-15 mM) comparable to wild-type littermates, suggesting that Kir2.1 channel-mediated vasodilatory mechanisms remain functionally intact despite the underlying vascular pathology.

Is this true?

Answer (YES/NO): NO